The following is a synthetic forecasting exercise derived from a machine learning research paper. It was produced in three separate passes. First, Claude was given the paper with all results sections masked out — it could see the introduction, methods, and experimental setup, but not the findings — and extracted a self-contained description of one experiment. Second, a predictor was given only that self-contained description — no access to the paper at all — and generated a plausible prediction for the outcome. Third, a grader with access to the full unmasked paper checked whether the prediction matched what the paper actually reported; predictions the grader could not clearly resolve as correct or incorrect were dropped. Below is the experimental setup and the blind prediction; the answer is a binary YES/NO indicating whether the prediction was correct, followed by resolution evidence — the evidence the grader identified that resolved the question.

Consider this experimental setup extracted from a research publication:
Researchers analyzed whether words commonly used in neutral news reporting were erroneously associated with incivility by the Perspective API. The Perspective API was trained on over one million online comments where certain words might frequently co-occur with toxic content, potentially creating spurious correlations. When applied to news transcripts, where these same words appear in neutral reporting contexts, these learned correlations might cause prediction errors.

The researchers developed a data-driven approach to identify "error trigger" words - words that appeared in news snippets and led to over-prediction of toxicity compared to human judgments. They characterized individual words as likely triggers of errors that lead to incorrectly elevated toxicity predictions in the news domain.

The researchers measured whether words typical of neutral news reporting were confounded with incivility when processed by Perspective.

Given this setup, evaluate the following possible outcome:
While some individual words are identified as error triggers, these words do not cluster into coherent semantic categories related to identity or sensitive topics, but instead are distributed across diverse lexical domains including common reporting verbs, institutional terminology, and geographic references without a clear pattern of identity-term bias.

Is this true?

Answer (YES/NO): NO